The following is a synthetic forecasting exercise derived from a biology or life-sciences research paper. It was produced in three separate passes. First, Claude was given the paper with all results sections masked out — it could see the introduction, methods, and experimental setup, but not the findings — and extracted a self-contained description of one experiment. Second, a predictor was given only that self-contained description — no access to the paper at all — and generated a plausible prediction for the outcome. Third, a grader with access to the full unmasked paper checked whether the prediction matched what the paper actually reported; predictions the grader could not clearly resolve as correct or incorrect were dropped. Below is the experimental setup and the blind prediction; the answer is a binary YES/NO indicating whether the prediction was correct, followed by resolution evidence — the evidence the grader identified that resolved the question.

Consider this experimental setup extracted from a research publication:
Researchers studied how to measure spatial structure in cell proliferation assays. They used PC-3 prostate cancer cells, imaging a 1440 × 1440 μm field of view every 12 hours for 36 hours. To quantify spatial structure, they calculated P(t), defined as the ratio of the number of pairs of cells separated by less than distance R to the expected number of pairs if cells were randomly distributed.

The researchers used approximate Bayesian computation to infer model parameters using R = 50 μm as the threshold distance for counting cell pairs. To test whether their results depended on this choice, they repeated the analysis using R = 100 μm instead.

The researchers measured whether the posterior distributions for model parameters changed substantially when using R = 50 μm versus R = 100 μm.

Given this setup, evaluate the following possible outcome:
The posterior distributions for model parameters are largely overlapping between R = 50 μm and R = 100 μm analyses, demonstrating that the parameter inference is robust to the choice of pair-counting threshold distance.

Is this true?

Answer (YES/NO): YES